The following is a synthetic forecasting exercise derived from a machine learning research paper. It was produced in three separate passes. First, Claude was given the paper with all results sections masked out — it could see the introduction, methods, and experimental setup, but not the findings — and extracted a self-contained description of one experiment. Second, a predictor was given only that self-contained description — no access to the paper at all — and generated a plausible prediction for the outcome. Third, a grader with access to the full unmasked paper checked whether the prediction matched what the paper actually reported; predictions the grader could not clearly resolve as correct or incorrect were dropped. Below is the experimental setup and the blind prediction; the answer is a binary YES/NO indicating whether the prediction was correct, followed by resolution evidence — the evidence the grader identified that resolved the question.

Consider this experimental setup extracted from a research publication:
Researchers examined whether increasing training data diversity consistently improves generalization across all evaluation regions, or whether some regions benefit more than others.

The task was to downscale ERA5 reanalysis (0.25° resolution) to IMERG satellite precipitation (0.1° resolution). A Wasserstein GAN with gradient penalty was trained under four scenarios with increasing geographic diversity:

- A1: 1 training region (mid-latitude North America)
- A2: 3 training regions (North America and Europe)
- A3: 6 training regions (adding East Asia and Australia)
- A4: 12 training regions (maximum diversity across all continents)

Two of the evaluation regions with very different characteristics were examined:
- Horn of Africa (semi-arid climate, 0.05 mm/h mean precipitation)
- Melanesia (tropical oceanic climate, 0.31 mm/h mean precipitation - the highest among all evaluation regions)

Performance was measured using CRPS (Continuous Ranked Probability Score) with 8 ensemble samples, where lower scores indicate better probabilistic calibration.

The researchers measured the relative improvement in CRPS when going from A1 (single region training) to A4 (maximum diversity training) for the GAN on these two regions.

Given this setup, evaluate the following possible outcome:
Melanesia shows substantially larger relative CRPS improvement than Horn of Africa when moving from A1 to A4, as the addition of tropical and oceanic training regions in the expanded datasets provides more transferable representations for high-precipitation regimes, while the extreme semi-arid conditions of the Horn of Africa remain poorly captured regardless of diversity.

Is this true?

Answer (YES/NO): YES